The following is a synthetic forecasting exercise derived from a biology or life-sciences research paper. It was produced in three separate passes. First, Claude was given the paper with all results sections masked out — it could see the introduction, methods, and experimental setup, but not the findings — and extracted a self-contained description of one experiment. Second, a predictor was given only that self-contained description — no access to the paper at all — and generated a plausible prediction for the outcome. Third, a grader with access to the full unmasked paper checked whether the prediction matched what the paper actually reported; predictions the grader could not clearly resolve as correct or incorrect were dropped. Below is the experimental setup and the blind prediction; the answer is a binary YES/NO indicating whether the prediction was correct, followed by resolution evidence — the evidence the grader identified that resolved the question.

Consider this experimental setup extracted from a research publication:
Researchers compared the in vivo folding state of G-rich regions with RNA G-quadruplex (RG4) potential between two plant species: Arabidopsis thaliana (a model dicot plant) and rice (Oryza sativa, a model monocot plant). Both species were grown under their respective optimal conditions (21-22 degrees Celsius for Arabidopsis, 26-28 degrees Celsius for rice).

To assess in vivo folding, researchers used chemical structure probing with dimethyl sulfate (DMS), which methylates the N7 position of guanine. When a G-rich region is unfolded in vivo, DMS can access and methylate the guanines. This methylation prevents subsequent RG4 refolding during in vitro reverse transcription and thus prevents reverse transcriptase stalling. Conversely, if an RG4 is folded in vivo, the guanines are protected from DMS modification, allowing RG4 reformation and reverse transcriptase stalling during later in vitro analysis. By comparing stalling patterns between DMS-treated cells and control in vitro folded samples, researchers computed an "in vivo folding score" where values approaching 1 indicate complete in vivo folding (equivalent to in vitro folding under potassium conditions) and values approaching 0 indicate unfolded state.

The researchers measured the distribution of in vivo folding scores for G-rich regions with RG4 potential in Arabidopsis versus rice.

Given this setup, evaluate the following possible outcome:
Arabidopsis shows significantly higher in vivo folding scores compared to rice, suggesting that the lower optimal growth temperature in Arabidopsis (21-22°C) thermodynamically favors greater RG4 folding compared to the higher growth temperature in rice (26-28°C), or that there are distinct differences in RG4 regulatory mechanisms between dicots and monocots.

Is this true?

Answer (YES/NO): NO